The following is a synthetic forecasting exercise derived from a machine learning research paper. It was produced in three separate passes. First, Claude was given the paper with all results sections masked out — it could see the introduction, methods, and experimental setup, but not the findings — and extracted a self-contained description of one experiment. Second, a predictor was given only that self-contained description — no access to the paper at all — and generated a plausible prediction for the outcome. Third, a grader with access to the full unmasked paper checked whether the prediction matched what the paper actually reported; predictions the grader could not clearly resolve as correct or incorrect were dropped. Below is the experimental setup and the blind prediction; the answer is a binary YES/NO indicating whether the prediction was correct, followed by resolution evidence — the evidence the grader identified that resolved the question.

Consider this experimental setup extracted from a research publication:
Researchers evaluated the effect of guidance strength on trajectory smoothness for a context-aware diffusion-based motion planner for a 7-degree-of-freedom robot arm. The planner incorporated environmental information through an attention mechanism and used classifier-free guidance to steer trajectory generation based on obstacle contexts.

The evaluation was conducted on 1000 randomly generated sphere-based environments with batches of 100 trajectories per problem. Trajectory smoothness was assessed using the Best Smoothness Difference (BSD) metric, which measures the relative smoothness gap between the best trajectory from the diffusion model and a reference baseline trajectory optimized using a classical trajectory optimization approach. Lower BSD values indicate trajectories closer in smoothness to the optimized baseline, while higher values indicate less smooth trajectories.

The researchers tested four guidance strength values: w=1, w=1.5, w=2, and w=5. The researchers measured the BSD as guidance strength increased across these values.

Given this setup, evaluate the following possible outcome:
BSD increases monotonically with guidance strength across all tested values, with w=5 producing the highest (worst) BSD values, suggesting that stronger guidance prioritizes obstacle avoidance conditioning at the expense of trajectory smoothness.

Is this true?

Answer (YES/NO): YES